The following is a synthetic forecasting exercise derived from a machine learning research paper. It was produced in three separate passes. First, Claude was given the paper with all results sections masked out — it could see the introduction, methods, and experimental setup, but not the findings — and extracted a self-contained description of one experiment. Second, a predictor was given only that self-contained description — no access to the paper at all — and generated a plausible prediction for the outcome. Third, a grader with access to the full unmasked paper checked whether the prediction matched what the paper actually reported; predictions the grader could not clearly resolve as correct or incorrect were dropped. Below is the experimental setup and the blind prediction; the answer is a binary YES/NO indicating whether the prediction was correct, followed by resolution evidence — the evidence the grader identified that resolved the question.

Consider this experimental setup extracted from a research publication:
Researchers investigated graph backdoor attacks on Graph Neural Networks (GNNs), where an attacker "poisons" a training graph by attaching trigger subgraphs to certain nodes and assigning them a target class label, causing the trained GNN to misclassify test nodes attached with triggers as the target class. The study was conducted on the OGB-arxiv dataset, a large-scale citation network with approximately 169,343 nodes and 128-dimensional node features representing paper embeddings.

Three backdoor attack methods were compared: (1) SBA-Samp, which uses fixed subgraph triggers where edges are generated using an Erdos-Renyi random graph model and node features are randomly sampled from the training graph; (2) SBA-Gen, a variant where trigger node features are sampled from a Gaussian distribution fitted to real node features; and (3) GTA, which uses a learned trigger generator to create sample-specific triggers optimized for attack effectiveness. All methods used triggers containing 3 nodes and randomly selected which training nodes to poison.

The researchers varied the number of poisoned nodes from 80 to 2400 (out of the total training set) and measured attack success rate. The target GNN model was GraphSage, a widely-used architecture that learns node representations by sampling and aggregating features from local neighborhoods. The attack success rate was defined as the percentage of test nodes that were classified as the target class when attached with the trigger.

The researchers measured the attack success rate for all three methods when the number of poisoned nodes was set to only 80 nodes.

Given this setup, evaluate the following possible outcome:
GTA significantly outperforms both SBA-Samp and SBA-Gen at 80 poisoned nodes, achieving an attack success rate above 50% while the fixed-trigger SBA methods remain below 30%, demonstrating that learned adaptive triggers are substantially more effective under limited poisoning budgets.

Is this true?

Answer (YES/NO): NO